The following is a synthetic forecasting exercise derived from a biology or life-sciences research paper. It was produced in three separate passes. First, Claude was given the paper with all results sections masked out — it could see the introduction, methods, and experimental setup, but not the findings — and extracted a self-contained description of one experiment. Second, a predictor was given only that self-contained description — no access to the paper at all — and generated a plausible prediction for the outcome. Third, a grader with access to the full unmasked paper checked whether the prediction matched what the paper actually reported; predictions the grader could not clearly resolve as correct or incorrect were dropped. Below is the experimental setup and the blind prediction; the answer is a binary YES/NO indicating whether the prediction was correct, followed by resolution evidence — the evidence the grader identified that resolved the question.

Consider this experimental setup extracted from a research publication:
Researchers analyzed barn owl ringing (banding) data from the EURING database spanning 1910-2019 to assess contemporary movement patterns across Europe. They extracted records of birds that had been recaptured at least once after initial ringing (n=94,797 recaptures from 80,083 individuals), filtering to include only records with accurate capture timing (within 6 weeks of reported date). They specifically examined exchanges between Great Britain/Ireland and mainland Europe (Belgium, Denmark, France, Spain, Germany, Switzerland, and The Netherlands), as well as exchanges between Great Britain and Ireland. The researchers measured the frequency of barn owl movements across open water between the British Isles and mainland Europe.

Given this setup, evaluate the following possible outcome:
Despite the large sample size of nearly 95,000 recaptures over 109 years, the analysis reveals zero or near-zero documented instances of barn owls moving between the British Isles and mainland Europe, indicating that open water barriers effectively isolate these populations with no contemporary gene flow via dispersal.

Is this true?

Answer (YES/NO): NO